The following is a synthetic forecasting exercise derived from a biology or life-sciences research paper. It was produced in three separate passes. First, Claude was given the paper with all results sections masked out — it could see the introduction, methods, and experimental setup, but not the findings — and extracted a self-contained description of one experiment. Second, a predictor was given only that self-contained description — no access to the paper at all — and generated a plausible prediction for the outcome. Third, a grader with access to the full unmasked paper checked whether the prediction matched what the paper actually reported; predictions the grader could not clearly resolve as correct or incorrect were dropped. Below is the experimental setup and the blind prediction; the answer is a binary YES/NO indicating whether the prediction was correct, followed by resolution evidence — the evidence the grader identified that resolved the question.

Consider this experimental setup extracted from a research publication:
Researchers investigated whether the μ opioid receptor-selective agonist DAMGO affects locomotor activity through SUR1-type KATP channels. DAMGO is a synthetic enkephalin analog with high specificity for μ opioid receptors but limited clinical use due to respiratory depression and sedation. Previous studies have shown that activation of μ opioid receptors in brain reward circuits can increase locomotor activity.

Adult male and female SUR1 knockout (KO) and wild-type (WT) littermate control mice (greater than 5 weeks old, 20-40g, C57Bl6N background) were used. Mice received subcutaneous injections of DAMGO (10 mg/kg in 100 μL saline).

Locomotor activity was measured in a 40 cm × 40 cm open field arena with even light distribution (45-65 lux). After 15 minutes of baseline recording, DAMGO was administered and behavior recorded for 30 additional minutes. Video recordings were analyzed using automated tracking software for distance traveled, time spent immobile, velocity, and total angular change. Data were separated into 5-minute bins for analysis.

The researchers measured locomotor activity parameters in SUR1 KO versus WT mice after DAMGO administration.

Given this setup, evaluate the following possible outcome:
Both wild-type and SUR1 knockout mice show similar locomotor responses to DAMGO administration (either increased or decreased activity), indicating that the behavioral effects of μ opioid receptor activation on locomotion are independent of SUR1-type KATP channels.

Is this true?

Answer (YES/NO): NO